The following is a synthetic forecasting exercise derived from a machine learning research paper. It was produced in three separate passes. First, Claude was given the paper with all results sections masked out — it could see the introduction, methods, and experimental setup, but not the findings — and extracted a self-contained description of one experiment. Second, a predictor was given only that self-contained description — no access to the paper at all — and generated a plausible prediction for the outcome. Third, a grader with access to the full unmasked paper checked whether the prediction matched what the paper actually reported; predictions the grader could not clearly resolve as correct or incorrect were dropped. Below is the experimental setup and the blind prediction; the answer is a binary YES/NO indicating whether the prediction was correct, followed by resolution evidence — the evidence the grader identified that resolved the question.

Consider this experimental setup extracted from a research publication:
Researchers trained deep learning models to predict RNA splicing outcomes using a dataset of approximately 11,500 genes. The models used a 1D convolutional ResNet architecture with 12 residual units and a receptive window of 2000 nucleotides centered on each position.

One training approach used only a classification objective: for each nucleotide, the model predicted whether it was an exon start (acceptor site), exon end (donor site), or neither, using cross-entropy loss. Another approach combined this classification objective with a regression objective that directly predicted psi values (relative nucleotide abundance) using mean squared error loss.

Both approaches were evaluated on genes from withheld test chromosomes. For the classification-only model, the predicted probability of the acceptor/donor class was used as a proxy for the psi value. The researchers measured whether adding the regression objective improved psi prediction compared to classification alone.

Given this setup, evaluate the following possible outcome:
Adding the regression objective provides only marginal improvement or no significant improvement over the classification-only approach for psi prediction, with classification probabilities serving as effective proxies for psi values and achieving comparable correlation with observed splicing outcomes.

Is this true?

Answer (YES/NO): NO